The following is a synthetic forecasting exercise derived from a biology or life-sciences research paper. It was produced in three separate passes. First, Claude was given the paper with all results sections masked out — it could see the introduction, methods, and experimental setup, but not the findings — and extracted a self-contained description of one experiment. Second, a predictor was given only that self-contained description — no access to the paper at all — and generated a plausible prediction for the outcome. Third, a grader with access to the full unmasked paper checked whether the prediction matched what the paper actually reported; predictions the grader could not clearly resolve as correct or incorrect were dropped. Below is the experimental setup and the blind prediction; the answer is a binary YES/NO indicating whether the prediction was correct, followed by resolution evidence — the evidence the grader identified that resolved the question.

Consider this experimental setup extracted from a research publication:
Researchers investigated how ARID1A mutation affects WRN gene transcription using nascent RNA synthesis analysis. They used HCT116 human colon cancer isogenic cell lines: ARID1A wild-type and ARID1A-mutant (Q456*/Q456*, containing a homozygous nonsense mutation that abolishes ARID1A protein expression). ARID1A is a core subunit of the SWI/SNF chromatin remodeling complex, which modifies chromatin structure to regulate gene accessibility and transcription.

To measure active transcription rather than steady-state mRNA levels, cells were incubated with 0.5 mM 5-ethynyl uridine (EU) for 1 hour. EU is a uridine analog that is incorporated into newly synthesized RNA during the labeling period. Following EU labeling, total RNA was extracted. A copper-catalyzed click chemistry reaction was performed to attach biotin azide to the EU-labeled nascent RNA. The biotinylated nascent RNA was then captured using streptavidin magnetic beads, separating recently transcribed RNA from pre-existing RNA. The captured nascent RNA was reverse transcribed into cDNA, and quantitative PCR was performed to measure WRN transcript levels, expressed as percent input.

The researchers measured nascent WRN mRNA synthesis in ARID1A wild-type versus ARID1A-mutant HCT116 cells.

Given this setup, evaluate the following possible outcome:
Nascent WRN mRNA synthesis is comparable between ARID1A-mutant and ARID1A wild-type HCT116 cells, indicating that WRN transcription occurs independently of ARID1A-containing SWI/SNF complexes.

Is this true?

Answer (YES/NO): NO